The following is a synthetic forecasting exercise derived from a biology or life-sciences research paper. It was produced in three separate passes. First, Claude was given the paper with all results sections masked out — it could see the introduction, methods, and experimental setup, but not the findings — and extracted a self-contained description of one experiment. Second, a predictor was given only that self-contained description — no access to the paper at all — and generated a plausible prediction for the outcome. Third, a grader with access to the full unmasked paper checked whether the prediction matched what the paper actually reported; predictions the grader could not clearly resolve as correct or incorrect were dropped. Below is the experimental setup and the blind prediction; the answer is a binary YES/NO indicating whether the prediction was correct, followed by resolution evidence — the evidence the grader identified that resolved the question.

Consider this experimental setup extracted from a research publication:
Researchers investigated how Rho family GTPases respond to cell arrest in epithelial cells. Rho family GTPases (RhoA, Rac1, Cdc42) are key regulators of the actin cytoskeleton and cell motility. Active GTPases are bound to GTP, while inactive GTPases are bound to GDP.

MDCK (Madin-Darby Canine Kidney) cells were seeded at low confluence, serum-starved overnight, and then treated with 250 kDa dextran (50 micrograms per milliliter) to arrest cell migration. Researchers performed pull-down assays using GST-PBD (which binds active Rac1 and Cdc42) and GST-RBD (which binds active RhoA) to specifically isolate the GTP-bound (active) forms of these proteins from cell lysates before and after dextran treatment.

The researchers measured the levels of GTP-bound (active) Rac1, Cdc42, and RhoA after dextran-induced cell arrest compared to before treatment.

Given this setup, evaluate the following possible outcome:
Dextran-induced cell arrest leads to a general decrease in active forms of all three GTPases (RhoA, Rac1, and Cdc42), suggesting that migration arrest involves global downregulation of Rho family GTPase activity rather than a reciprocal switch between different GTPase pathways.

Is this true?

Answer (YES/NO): NO